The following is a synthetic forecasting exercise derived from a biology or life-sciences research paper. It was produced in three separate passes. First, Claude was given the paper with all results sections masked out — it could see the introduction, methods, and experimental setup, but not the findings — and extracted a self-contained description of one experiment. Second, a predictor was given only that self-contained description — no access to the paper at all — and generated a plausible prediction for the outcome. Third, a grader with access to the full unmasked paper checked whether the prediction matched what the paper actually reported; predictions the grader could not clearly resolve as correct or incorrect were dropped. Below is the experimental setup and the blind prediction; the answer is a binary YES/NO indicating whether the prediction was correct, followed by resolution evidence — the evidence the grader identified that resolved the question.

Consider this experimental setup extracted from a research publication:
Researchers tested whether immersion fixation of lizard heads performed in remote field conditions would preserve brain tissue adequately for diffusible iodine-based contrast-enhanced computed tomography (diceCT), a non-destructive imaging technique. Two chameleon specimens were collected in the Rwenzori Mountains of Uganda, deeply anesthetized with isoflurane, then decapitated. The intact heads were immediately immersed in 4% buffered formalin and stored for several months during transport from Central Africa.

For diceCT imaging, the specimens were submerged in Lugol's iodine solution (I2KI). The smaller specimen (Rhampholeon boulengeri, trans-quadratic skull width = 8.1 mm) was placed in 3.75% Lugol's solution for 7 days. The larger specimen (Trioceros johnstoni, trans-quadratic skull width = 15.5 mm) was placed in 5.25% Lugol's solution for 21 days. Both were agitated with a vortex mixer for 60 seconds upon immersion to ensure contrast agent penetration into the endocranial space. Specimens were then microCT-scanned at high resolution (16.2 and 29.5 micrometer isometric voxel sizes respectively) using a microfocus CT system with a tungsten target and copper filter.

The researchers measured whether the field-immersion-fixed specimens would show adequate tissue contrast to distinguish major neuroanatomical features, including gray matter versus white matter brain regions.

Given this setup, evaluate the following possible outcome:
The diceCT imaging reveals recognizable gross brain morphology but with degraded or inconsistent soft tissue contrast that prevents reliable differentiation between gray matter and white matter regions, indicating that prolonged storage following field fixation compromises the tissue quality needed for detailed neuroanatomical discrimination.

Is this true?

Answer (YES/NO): NO